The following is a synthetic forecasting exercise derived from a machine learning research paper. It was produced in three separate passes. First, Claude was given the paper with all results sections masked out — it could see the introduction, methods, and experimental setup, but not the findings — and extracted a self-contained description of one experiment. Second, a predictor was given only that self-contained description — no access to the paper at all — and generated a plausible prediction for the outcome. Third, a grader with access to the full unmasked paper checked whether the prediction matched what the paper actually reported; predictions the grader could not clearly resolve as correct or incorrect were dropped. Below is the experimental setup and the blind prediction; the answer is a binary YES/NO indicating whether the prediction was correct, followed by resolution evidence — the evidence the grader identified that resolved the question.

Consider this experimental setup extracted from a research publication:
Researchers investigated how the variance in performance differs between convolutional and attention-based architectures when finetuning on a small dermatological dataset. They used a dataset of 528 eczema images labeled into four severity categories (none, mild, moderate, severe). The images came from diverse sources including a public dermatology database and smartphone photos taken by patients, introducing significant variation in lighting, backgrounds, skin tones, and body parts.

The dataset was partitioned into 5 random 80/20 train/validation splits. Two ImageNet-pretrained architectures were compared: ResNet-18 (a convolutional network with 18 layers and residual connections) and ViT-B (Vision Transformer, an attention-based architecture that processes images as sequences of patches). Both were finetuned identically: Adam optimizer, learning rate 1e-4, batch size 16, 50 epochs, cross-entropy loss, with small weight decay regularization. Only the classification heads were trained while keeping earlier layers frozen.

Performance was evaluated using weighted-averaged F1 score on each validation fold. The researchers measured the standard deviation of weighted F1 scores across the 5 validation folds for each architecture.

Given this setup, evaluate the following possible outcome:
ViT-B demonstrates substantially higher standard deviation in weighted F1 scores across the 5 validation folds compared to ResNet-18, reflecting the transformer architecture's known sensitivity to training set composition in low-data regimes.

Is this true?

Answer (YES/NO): YES